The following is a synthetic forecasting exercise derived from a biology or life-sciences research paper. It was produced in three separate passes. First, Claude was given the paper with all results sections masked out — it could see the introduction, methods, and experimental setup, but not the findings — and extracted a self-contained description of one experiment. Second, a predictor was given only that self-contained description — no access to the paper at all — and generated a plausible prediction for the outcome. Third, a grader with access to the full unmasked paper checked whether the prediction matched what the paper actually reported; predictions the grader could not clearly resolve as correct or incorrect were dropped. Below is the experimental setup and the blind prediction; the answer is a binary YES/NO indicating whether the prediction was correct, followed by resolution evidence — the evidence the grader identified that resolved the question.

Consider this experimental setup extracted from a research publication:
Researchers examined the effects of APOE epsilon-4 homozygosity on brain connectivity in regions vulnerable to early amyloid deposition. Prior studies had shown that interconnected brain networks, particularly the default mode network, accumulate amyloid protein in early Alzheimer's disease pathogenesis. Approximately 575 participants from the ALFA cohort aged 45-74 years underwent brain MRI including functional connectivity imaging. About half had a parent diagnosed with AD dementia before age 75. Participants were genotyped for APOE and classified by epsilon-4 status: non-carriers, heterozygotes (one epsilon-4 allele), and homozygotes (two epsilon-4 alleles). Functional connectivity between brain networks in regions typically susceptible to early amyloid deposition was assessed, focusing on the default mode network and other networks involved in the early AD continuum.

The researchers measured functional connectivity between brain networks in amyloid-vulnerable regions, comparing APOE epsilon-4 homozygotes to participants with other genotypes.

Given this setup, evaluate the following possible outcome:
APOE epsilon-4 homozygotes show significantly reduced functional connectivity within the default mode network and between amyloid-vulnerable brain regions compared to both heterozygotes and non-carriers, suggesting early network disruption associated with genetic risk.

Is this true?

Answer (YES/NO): NO